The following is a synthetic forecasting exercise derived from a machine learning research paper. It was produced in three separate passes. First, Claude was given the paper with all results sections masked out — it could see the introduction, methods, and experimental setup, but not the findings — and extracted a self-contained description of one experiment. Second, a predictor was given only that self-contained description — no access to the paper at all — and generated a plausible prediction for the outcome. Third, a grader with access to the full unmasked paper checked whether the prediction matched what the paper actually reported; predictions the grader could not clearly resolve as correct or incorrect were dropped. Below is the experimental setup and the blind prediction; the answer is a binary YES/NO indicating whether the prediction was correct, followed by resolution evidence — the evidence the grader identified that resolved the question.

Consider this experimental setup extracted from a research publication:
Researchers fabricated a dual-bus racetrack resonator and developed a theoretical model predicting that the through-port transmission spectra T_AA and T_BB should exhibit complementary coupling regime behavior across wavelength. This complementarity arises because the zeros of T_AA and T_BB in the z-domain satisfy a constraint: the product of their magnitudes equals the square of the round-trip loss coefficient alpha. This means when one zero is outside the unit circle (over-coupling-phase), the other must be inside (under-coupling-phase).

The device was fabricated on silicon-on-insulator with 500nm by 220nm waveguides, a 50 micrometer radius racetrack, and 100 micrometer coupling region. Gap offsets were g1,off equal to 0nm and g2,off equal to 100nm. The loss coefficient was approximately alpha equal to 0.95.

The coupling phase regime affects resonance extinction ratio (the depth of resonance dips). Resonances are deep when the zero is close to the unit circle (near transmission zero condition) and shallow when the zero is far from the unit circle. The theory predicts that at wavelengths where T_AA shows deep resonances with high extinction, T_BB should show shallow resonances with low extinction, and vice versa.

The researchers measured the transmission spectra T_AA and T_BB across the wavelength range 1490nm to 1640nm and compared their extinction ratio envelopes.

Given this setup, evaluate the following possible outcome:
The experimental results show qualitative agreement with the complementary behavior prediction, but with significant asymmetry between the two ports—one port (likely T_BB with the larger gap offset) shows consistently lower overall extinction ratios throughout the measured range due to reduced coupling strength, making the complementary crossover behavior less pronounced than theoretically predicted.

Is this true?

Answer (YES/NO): NO